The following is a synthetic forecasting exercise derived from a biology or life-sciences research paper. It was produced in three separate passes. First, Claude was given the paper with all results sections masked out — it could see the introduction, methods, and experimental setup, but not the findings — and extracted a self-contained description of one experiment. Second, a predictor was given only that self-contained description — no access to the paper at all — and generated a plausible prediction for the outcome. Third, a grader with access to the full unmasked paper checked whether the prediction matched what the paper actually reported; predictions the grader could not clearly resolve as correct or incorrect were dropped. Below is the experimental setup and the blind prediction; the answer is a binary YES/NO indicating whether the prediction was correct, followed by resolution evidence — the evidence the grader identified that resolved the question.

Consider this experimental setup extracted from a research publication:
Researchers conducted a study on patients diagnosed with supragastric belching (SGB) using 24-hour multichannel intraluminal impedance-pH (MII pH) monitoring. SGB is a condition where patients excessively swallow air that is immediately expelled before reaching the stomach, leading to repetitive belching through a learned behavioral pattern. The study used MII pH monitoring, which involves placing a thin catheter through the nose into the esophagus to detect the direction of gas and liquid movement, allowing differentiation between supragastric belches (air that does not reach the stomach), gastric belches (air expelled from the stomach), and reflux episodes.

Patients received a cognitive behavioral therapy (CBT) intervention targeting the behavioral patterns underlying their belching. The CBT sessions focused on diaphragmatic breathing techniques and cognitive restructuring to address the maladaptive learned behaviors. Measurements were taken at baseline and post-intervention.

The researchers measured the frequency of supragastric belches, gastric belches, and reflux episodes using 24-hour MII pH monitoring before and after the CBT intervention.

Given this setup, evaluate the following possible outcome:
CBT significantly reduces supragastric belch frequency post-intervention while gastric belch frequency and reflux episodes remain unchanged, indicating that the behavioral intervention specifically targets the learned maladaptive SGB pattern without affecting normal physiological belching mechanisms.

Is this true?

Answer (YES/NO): NO